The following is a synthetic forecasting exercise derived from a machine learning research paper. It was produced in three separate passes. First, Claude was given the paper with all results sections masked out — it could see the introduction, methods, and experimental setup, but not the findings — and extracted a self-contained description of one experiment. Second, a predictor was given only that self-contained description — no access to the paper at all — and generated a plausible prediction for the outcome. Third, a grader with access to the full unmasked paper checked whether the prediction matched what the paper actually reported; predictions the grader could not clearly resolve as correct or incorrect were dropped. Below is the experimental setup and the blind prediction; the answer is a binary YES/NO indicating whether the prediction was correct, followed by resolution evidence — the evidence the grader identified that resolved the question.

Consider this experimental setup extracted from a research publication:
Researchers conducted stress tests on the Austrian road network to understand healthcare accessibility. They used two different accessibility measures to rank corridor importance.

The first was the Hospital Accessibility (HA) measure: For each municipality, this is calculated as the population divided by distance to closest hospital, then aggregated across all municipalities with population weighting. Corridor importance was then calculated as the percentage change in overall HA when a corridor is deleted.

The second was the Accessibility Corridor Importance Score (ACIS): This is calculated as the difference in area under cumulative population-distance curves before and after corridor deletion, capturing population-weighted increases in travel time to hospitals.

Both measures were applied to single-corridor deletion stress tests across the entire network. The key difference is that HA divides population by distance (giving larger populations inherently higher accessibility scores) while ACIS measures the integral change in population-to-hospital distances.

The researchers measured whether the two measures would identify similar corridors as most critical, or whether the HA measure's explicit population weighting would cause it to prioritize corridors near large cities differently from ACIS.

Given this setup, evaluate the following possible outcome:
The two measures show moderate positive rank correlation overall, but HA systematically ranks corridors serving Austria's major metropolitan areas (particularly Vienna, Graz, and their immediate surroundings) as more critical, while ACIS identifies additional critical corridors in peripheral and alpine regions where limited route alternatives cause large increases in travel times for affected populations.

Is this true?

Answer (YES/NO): NO